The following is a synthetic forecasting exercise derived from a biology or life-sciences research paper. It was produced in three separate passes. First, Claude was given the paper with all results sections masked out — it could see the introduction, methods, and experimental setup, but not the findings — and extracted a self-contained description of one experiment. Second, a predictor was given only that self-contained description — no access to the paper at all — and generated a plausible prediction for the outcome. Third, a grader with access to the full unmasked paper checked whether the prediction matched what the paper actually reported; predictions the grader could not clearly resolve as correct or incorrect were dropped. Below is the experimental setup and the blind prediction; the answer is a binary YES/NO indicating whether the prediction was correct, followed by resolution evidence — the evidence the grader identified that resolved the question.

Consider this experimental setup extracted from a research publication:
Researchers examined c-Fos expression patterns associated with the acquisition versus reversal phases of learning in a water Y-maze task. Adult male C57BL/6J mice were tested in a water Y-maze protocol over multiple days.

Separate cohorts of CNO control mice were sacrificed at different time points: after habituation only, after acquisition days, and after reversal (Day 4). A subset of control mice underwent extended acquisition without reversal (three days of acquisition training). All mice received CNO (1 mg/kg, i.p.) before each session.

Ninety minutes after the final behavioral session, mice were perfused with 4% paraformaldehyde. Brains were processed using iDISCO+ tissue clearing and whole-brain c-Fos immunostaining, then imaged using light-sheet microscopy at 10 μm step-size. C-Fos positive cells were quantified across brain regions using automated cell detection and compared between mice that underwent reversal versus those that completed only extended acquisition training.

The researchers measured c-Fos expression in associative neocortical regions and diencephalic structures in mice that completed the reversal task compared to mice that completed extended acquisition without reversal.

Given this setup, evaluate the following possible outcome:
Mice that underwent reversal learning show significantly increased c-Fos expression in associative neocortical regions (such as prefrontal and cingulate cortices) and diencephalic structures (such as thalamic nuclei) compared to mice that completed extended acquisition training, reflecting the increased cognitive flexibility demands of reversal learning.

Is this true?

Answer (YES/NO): NO